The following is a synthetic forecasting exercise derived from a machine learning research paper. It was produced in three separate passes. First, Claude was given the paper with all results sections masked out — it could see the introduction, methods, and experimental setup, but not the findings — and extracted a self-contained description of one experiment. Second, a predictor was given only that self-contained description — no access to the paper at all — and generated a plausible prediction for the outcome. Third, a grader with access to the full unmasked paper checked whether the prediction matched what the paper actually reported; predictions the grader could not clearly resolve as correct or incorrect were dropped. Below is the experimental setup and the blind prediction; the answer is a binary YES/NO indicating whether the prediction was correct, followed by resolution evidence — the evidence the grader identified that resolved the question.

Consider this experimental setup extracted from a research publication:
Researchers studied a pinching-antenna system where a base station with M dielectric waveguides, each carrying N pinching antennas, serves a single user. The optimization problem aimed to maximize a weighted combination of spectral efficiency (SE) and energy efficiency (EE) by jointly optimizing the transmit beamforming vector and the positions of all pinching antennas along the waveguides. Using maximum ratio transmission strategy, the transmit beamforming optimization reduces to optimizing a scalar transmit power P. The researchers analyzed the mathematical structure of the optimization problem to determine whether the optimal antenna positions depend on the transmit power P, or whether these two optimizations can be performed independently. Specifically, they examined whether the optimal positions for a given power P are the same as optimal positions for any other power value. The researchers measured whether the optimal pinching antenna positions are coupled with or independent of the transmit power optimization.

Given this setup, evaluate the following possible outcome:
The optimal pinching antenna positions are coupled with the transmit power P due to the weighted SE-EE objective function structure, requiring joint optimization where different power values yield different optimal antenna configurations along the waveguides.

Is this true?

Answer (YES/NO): NO